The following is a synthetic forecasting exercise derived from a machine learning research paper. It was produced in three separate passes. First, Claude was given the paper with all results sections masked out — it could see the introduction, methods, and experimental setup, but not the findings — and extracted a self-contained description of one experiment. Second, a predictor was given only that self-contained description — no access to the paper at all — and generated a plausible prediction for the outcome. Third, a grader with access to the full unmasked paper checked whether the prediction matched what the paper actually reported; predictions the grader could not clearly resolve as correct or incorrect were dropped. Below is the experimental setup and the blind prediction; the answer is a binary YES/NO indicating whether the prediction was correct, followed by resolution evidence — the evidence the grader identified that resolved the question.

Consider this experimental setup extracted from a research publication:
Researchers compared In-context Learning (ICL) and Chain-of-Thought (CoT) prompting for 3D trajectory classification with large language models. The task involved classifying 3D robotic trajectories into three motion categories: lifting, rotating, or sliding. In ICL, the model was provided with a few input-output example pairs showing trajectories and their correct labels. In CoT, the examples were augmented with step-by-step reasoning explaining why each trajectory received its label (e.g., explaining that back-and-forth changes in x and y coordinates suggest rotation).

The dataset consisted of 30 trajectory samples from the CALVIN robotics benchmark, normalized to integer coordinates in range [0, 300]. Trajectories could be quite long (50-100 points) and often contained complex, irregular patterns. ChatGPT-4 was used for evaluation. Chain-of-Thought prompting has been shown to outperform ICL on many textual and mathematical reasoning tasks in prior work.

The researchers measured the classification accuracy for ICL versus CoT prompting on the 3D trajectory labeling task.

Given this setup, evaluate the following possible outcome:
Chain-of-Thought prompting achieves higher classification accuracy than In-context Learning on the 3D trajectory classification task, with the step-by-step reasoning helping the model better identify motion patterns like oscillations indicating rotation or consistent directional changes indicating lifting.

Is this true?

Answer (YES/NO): NO